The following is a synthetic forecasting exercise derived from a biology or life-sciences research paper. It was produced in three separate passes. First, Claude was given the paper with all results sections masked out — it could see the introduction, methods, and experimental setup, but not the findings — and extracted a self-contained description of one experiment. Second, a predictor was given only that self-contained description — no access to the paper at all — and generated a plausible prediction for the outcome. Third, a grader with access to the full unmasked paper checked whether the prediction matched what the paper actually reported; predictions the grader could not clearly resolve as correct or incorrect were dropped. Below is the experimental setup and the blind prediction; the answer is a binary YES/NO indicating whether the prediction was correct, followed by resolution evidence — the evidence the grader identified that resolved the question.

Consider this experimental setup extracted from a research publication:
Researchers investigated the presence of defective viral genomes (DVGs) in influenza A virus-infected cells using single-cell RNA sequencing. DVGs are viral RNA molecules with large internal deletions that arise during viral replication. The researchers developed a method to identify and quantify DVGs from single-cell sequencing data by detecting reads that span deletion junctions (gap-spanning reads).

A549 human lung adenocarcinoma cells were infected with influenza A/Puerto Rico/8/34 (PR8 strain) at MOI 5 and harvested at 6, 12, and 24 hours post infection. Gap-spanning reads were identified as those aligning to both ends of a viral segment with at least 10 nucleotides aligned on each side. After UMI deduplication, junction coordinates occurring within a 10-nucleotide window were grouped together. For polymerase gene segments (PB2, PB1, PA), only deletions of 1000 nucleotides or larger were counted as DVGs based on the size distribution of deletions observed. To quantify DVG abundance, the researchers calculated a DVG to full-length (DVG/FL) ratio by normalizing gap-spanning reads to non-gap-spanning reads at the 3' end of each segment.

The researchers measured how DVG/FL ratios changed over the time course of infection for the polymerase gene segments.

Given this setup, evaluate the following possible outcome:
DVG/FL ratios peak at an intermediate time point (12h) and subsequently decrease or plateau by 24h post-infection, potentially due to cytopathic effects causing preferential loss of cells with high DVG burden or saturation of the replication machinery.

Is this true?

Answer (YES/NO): NO